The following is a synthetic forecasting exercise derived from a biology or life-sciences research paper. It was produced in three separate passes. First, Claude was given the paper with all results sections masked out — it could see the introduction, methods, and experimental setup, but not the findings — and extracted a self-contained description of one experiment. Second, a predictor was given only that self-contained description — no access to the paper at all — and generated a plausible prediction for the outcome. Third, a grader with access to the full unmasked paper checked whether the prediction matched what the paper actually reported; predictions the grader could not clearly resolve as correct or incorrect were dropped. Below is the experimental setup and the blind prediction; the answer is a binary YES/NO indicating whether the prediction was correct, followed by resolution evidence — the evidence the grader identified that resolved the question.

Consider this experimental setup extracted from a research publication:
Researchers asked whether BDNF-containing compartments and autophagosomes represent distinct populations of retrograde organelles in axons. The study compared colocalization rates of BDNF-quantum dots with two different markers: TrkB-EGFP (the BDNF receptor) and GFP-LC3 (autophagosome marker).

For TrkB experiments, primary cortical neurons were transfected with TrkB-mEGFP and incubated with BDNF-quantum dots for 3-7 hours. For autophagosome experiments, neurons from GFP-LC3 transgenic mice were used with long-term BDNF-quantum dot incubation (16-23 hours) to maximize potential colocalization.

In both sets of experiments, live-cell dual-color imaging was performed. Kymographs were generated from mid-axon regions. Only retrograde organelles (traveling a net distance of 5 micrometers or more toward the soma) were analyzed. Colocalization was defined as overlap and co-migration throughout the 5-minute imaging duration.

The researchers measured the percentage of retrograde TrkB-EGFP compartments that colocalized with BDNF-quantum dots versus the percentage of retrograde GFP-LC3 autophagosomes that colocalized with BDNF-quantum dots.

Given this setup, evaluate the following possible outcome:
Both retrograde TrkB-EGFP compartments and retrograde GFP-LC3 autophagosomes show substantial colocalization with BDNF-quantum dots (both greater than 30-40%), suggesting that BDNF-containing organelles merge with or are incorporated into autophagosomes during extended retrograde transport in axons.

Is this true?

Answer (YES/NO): NO